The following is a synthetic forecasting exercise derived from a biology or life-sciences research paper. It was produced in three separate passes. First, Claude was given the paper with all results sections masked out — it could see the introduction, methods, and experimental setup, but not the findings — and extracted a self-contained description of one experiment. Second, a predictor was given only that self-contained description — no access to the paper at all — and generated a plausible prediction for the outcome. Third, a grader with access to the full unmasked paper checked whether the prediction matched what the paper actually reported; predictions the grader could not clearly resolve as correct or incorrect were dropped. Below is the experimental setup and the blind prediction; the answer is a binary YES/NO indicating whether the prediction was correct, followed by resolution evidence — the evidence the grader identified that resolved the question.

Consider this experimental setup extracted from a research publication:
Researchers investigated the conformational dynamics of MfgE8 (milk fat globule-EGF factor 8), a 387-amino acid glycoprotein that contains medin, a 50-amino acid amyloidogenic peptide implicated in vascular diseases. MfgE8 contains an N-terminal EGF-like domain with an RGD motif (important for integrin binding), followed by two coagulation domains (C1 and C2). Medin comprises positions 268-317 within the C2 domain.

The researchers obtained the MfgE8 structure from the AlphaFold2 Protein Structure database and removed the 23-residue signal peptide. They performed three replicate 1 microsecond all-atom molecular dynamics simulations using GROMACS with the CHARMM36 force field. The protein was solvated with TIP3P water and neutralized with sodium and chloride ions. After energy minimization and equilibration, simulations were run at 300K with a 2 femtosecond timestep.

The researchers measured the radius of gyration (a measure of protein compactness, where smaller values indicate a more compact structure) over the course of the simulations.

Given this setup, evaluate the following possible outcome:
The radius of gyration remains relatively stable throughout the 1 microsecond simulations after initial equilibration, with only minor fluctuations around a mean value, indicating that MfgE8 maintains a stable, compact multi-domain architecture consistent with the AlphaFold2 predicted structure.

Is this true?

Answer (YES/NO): NO